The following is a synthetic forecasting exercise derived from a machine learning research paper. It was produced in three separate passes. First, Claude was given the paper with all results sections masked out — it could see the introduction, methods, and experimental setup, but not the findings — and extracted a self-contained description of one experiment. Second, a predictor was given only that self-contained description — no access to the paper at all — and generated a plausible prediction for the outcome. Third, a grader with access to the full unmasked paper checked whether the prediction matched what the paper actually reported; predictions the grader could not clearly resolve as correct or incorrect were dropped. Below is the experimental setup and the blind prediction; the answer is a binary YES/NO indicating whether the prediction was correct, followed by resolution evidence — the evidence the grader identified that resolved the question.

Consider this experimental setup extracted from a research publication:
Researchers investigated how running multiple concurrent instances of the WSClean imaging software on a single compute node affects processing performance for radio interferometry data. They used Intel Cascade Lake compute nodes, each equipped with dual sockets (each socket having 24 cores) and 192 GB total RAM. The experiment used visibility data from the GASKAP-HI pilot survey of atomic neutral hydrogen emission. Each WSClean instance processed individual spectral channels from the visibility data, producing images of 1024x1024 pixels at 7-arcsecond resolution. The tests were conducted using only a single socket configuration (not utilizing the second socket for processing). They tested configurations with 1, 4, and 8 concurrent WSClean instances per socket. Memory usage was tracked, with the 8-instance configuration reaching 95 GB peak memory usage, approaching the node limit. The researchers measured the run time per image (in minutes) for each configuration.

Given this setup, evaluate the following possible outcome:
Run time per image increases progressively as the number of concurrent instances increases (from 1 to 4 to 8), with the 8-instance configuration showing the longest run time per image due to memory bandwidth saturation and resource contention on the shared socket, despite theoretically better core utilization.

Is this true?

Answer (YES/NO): NO